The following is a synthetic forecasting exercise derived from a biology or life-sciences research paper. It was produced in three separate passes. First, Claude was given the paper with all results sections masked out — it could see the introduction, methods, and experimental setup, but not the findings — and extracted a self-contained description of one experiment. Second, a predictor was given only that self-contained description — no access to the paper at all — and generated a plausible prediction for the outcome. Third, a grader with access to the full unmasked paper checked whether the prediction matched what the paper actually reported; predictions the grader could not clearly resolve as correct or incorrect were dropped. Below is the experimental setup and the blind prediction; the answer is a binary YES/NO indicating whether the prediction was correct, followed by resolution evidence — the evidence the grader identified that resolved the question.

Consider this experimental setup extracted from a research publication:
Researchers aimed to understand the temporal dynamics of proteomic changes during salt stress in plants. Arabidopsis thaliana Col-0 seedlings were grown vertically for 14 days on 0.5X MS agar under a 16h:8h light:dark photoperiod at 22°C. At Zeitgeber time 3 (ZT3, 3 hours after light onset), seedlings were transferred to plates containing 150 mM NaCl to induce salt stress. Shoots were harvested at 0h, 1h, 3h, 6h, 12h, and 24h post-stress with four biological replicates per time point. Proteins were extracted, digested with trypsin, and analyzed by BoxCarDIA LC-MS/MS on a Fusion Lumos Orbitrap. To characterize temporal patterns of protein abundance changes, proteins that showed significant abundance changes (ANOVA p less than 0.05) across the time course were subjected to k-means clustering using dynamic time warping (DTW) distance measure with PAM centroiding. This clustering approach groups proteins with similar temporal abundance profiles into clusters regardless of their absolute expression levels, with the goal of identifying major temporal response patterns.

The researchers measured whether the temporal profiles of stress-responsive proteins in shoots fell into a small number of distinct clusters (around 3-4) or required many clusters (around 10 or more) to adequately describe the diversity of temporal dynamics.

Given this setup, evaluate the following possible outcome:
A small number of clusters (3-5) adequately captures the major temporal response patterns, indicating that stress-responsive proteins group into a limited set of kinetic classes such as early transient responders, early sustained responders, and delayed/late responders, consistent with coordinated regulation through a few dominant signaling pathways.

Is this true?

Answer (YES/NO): YES